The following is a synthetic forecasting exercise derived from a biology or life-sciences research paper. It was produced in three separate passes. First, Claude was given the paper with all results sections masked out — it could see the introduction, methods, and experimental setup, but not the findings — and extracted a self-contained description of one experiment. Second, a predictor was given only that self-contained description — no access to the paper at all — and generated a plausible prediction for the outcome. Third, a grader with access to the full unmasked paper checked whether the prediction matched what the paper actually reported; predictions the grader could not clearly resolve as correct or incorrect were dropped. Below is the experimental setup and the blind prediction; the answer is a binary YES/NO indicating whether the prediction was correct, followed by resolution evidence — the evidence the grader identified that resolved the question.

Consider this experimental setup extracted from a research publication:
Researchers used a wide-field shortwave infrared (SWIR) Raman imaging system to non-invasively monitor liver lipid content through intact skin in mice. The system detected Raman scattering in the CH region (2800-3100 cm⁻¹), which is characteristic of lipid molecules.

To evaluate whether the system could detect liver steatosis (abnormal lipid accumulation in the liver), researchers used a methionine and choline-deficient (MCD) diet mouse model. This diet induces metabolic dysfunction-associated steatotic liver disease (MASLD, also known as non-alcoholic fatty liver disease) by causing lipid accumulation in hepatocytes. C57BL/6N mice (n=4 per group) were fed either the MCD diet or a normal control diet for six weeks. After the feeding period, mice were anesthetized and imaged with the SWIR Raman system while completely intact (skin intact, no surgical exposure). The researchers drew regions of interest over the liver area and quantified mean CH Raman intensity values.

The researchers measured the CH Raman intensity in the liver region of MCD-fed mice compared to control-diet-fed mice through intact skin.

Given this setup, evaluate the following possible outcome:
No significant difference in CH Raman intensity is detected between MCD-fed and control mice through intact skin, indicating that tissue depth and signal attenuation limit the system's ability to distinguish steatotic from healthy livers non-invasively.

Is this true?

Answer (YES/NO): NO